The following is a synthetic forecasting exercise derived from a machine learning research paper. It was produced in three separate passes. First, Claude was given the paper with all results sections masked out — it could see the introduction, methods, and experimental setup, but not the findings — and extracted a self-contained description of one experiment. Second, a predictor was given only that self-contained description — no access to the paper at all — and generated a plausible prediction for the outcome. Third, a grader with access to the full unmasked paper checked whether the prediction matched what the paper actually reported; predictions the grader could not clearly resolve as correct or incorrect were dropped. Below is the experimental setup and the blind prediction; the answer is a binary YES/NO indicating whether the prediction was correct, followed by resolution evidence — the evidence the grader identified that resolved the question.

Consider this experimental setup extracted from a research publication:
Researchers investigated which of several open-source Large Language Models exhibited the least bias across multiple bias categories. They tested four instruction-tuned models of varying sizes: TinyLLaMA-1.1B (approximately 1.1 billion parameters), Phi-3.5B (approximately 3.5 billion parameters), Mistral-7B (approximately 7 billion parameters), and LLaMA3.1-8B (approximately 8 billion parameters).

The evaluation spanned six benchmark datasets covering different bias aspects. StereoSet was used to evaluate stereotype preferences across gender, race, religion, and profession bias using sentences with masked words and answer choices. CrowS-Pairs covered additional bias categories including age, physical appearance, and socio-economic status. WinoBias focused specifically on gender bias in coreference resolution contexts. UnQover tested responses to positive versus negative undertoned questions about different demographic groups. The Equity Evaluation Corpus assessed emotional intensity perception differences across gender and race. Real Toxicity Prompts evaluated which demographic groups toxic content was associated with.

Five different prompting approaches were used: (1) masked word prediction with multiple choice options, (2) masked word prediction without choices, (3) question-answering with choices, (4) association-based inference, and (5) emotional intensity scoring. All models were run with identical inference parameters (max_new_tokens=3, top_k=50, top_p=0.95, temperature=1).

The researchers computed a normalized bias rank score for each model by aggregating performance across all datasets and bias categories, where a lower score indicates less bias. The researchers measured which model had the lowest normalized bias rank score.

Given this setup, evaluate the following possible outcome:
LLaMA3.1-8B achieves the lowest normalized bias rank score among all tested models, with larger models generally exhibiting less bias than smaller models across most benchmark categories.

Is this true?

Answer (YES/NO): NO